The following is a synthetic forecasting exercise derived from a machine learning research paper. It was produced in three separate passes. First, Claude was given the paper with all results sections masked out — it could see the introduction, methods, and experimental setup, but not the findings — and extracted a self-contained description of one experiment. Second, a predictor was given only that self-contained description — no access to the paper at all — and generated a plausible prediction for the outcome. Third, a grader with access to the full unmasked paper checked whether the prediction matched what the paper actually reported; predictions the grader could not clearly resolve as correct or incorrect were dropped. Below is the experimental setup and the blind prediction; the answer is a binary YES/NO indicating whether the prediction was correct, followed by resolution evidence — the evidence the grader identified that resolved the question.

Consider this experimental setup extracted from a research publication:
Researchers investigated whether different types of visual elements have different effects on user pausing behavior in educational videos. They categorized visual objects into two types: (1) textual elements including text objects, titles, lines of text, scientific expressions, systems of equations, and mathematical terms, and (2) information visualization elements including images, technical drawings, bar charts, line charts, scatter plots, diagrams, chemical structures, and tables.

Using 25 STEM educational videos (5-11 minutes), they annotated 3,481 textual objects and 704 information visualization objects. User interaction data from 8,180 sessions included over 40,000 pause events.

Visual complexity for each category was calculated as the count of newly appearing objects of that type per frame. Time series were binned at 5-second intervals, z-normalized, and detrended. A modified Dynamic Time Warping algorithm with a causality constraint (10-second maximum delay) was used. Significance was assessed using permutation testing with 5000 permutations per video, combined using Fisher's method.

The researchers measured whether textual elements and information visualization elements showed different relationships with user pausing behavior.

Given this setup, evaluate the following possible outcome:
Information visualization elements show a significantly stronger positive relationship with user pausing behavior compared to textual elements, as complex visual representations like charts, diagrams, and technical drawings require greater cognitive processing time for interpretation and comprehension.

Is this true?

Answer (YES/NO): NO